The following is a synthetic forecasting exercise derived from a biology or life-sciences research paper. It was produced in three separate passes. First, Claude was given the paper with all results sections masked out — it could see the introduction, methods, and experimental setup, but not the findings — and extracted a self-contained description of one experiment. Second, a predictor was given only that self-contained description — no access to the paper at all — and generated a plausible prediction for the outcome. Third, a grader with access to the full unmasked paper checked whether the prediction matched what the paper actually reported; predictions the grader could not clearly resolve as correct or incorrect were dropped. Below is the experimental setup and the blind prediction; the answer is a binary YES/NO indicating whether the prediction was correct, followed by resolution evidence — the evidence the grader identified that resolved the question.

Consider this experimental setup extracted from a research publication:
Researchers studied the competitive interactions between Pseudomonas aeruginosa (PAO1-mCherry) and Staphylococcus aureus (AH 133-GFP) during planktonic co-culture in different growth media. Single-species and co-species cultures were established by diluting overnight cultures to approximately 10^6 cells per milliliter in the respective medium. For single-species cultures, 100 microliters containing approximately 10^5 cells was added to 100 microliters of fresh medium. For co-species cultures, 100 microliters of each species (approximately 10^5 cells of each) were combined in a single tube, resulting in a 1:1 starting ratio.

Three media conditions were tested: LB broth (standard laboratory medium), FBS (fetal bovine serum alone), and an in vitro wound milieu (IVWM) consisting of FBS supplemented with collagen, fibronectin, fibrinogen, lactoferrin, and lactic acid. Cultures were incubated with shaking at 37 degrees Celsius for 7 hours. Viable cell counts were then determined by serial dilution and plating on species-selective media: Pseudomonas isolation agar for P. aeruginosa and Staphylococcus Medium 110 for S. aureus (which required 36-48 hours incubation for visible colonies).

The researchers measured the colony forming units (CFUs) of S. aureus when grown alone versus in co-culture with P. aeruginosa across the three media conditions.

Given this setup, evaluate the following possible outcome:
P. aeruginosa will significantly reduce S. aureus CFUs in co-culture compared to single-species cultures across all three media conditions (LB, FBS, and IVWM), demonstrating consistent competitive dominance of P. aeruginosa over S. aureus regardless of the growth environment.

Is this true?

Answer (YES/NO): YES